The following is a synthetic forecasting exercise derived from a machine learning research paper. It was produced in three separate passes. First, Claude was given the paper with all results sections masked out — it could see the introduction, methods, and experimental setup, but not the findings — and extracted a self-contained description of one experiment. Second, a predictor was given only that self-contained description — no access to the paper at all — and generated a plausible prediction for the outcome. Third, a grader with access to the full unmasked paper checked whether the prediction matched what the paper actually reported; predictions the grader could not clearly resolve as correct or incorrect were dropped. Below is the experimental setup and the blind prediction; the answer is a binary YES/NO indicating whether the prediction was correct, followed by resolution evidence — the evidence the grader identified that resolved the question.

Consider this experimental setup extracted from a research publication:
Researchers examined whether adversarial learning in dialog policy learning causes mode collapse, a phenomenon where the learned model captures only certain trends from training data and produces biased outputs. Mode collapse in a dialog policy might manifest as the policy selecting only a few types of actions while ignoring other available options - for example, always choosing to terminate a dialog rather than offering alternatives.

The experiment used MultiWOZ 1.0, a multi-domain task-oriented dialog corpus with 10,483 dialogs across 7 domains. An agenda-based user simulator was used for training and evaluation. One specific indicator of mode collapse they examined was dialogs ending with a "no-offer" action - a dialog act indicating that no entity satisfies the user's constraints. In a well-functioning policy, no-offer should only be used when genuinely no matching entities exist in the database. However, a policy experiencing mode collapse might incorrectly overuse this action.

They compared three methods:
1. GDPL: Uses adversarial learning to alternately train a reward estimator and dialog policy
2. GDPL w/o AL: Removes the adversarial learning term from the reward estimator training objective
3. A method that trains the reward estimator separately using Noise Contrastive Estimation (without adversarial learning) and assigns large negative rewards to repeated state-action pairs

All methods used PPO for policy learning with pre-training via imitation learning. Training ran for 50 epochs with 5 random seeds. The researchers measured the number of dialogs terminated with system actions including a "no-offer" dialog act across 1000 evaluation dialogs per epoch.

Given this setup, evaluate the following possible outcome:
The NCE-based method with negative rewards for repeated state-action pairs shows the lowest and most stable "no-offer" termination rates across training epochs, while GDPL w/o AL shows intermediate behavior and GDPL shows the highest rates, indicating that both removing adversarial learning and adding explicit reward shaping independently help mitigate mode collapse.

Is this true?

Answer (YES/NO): NO